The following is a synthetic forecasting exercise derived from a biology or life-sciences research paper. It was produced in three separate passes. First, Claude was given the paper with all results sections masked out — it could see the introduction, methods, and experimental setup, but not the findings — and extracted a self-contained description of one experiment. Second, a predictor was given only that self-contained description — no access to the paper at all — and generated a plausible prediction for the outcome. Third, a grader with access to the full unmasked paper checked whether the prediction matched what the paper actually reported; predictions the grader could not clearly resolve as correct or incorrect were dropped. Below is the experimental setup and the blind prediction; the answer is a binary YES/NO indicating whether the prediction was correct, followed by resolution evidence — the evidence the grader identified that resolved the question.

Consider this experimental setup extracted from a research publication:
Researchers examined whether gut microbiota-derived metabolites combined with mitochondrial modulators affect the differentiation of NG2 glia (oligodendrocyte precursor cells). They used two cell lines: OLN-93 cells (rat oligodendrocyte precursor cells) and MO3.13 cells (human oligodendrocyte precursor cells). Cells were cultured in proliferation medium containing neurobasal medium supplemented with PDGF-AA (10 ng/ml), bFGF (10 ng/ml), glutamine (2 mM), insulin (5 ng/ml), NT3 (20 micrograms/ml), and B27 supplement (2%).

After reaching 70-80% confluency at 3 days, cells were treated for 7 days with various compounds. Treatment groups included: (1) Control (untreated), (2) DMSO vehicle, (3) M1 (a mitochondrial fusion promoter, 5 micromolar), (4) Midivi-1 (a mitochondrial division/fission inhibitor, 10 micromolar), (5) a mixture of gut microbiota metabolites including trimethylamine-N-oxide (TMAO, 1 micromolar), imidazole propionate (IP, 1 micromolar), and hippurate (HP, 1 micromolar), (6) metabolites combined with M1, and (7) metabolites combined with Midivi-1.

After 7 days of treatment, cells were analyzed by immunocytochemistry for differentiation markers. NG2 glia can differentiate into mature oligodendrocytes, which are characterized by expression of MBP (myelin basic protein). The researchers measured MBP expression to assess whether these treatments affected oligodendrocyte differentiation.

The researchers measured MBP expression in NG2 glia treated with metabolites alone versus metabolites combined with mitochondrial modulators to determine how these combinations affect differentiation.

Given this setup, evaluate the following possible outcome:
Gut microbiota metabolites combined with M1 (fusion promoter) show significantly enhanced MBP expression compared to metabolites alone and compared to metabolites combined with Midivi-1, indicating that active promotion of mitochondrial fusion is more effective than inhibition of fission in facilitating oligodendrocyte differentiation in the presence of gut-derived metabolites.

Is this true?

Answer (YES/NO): NO